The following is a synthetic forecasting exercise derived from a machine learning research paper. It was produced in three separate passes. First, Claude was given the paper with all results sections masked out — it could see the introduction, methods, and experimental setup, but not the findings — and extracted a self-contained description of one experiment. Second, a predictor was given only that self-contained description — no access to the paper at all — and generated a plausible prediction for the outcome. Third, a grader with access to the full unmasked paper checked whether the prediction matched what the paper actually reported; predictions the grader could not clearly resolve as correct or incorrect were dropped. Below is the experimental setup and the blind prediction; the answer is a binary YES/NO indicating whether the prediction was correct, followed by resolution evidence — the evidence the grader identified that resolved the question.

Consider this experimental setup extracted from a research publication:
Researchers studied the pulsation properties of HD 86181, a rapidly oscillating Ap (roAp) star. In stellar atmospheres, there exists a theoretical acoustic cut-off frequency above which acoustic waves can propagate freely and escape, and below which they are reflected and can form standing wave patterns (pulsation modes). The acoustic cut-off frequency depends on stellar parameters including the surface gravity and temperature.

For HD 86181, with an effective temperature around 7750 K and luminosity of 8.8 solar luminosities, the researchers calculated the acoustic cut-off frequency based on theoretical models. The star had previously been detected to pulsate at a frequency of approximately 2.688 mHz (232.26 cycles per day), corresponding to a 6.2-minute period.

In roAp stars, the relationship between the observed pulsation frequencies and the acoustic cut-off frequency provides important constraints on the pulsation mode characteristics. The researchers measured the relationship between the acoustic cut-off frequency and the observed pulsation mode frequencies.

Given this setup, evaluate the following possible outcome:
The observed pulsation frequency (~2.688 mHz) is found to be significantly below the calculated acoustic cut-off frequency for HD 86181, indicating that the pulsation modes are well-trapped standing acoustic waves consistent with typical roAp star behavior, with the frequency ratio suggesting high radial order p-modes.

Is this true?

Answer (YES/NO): NO